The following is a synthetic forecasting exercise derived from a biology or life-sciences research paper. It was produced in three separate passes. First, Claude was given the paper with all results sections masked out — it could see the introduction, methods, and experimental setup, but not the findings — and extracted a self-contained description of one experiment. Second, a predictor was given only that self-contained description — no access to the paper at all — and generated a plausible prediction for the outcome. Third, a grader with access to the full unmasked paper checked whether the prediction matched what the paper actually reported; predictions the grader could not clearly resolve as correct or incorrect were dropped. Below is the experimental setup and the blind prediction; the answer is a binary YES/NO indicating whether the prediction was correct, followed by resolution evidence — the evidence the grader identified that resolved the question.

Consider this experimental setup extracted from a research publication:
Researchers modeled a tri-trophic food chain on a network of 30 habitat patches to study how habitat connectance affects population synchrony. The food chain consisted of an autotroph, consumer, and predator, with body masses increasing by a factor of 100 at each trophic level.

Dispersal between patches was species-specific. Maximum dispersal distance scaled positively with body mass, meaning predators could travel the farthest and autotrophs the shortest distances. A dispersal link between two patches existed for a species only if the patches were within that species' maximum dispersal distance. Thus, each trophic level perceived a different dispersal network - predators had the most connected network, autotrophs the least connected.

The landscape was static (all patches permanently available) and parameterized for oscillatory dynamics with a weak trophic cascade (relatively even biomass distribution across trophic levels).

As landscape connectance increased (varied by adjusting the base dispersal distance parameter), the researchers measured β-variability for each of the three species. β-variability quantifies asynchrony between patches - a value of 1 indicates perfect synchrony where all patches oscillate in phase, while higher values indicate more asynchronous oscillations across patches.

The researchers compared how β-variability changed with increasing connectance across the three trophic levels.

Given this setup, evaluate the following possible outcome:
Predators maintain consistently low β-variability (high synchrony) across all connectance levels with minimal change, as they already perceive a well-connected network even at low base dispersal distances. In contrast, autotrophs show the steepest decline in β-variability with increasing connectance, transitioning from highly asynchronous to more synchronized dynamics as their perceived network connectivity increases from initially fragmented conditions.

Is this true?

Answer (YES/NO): NO